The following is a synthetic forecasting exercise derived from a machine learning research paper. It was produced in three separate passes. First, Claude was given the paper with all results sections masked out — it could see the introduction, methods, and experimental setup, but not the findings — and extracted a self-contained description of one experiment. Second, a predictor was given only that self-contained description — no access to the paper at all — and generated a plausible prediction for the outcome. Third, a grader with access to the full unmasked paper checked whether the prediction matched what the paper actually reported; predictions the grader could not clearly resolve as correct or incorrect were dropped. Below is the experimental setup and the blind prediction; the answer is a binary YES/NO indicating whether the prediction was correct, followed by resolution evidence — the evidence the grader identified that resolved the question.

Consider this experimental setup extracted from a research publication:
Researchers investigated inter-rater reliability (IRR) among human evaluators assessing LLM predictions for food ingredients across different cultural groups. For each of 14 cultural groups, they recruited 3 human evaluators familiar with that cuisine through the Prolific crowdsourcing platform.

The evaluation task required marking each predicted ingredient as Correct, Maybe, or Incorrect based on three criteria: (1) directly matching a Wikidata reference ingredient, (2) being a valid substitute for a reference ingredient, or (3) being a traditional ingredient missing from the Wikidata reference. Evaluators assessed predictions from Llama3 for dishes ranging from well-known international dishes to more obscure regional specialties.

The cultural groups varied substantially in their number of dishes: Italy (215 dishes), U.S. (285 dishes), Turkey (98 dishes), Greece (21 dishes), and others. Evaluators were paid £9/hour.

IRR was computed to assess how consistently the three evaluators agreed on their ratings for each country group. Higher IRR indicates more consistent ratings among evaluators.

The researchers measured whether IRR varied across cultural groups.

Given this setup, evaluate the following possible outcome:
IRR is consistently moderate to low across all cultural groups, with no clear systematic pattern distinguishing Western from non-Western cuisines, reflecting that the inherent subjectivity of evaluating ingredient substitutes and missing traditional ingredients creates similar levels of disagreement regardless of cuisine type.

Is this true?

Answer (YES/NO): NO